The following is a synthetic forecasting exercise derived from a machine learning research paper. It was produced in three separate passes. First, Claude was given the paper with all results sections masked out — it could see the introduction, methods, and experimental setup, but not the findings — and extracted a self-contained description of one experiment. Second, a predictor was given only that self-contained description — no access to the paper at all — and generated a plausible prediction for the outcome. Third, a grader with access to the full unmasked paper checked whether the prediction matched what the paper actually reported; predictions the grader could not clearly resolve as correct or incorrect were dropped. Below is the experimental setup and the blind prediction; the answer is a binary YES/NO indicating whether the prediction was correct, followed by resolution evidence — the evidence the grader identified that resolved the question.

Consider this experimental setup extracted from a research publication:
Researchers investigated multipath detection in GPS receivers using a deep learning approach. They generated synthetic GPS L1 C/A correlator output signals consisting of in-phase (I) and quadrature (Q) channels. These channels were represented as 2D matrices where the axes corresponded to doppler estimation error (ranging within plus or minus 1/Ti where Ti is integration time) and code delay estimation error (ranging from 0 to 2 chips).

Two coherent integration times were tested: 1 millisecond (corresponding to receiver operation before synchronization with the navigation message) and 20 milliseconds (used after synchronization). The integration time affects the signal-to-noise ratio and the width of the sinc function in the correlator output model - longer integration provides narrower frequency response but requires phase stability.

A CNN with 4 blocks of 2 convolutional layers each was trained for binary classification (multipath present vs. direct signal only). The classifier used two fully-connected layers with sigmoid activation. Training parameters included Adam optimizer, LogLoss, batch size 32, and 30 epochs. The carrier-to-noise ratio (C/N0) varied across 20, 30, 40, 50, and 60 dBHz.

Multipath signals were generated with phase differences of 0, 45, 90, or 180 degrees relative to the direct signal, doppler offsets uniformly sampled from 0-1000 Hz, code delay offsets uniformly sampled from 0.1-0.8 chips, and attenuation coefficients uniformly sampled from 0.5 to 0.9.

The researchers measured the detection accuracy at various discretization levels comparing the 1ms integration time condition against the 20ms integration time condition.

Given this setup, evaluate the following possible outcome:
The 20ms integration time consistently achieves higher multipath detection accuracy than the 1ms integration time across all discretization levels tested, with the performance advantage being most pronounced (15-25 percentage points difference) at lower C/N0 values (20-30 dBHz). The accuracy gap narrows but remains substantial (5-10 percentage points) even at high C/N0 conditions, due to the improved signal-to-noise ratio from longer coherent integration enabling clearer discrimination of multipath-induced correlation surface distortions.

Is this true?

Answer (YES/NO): NO